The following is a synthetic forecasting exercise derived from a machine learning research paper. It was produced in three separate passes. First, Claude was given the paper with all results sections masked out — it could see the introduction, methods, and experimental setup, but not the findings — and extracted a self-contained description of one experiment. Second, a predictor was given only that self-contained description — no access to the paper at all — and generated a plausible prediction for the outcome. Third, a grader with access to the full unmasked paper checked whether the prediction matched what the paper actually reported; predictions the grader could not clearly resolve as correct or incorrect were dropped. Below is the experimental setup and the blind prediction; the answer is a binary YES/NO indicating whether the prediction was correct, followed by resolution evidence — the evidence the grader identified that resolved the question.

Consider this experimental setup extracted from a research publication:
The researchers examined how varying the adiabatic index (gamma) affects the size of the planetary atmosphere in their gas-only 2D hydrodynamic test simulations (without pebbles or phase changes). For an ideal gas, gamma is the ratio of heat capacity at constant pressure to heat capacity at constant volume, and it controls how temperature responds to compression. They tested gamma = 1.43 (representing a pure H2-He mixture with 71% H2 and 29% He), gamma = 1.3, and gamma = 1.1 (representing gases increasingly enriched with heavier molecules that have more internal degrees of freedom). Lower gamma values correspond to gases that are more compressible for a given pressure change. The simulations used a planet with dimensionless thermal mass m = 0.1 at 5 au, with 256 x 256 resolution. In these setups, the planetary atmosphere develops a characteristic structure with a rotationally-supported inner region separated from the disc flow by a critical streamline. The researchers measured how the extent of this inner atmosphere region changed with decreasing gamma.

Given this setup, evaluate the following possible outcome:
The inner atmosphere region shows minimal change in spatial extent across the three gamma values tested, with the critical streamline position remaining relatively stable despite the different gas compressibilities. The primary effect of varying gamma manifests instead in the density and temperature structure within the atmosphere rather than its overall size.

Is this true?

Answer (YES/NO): NO